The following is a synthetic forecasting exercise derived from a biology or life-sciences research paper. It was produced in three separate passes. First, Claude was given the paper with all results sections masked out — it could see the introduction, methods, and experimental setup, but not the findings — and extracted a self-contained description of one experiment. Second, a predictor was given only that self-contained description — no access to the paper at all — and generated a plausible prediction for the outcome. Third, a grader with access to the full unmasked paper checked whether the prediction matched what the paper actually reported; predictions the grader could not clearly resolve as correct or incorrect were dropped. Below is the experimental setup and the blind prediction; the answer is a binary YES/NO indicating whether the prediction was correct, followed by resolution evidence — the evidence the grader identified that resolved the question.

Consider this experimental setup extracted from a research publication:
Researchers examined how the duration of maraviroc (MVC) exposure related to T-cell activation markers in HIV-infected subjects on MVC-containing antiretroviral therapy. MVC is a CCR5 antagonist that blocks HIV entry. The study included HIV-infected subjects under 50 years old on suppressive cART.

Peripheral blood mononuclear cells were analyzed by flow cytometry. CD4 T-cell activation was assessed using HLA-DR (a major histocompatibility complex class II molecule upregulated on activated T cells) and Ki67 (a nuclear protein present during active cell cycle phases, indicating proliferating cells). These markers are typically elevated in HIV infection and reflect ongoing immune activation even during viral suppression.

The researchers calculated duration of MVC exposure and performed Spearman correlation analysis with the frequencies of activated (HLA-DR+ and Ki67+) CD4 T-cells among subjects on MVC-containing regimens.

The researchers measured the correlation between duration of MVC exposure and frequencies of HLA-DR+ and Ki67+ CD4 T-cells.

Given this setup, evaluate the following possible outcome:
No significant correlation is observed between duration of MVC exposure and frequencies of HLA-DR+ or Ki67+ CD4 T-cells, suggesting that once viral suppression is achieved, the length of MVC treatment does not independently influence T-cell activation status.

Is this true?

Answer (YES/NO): NO